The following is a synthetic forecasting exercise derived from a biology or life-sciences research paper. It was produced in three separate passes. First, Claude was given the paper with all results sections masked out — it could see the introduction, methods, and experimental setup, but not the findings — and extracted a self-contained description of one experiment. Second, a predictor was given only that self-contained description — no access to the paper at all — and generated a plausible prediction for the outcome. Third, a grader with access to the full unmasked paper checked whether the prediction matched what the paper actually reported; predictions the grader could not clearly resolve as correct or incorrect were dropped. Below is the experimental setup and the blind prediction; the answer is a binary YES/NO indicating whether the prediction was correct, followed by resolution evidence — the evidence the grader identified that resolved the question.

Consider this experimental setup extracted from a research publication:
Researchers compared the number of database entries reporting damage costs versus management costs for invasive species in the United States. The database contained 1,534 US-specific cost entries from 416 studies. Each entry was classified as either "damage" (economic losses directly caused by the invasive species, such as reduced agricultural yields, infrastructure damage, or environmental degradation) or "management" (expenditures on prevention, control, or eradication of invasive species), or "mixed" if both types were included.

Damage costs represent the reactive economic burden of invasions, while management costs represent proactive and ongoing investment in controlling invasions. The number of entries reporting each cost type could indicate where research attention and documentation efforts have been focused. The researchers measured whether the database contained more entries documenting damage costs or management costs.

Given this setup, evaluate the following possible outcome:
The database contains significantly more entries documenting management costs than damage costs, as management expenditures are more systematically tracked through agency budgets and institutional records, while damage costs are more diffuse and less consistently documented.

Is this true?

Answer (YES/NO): YES